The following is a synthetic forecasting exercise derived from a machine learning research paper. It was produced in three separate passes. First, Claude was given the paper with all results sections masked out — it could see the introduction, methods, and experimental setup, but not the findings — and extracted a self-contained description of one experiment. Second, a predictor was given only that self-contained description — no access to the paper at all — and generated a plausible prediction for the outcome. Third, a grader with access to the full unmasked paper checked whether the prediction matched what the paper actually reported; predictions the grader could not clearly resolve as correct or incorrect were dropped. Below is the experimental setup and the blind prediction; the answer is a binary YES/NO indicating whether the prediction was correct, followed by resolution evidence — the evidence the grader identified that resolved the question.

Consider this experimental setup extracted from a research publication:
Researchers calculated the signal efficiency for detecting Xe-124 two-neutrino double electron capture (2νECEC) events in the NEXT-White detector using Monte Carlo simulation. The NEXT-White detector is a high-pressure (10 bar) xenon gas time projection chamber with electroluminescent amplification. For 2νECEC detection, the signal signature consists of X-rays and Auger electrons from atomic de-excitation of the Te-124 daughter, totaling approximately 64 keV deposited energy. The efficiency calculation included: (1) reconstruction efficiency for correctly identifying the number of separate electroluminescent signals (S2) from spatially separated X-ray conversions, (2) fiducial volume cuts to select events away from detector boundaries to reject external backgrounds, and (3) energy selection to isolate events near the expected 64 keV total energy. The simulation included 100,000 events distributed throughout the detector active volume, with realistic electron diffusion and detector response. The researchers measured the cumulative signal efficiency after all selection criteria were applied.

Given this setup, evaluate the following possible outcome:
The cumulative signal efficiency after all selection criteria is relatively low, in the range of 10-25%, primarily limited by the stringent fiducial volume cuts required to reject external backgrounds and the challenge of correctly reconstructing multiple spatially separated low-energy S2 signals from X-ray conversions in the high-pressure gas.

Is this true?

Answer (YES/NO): YES